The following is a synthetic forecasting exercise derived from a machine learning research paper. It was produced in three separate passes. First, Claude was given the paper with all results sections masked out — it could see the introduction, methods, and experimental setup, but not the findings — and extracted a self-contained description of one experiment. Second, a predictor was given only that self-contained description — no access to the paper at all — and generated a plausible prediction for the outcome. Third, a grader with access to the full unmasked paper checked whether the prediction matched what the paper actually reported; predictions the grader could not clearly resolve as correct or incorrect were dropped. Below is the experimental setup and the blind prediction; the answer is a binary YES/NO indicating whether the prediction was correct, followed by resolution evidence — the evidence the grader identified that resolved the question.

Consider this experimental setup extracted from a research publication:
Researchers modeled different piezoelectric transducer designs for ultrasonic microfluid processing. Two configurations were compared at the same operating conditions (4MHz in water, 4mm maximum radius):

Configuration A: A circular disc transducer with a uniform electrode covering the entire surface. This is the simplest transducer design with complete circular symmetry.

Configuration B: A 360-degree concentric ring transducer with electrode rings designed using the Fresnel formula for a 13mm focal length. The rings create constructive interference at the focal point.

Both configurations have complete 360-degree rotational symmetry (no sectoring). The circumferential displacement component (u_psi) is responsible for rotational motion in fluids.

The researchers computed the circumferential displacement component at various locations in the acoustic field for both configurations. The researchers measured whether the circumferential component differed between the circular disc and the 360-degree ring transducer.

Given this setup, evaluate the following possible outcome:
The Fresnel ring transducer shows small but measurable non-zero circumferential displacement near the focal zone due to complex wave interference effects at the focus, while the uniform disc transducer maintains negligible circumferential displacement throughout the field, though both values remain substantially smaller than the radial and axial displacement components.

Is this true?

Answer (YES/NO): NO